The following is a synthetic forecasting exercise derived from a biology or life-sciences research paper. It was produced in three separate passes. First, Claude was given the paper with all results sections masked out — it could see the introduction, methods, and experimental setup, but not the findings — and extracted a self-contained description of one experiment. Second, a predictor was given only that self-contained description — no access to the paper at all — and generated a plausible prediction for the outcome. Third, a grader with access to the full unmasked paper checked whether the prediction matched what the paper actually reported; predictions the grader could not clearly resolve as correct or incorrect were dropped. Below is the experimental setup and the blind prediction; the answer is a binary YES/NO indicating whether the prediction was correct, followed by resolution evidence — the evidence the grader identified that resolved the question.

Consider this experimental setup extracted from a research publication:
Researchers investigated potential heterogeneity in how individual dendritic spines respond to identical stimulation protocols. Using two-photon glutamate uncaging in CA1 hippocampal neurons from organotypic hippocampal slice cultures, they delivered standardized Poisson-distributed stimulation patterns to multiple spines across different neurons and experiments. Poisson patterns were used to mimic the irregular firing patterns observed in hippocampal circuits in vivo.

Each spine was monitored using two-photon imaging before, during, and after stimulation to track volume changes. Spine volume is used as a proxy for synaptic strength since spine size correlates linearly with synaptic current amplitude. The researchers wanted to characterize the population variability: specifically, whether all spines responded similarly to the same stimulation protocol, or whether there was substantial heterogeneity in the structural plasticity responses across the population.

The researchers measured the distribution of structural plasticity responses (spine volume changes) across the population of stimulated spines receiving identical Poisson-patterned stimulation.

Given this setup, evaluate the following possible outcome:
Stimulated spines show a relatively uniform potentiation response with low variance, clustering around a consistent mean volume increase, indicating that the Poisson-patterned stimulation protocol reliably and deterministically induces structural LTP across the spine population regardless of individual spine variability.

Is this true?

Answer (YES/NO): NO